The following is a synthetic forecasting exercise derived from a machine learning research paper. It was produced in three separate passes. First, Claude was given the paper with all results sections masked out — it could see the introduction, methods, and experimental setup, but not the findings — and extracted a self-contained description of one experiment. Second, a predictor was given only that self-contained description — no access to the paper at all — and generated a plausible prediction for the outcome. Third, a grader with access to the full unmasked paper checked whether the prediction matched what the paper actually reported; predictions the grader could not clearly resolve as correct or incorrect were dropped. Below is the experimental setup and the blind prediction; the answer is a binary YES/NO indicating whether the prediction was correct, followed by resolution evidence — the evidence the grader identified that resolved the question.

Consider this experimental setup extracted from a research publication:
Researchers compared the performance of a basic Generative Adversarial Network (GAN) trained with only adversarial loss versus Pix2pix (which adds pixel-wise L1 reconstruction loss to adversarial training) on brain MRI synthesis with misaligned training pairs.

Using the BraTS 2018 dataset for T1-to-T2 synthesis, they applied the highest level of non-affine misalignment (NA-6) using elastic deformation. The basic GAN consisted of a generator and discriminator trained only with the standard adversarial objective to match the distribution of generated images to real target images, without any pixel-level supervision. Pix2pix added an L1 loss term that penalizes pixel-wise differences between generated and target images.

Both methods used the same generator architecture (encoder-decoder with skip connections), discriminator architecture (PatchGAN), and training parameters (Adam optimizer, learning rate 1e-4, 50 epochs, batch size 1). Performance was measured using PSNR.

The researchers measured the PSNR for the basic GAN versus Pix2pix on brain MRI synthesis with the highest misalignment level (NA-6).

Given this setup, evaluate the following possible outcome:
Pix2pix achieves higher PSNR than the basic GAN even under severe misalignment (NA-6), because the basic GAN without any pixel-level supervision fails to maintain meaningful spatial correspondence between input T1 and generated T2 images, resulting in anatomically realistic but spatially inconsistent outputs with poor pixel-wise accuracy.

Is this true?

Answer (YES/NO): NO